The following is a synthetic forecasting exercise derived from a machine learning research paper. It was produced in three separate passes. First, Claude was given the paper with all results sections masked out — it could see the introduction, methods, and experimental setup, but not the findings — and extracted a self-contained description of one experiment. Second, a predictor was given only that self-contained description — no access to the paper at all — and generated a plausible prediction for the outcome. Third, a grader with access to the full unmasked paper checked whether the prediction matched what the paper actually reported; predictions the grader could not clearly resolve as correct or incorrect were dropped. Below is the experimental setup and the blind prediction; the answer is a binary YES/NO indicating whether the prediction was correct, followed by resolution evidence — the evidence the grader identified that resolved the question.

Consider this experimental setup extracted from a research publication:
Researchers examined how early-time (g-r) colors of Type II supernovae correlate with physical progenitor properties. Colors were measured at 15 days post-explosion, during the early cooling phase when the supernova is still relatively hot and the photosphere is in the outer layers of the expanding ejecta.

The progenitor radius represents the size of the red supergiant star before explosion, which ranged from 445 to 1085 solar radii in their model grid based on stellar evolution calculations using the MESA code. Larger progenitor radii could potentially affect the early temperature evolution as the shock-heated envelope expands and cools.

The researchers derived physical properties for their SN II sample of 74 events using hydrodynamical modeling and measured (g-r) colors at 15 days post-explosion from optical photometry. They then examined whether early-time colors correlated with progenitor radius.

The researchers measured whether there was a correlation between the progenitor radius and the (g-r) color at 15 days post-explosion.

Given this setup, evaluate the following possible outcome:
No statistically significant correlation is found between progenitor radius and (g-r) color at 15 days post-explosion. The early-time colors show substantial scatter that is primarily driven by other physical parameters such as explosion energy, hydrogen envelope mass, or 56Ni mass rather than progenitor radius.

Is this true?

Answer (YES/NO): YES